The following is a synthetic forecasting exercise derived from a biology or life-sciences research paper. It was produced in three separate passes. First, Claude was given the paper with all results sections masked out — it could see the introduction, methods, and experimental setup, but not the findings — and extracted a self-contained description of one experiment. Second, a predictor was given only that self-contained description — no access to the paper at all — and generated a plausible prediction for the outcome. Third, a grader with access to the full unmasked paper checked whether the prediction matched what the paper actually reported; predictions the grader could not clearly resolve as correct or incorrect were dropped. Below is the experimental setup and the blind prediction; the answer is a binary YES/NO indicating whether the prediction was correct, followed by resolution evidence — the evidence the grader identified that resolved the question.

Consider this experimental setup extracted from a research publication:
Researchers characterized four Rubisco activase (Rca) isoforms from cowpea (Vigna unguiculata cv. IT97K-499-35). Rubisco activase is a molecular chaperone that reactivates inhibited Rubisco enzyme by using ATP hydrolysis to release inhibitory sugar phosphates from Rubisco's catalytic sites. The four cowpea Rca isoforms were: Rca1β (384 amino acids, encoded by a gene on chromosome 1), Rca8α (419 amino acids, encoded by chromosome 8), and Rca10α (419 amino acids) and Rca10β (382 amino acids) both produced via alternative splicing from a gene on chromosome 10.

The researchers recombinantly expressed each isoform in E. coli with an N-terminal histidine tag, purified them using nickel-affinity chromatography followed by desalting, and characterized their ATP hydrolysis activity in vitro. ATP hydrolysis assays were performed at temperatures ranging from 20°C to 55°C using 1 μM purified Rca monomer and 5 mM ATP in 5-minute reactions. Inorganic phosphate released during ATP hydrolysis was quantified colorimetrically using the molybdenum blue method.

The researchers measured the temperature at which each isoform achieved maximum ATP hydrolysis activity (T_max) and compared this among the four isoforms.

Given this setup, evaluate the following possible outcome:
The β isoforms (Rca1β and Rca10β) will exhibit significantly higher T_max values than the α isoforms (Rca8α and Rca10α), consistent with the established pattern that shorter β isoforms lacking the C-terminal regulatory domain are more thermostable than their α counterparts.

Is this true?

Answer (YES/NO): NO